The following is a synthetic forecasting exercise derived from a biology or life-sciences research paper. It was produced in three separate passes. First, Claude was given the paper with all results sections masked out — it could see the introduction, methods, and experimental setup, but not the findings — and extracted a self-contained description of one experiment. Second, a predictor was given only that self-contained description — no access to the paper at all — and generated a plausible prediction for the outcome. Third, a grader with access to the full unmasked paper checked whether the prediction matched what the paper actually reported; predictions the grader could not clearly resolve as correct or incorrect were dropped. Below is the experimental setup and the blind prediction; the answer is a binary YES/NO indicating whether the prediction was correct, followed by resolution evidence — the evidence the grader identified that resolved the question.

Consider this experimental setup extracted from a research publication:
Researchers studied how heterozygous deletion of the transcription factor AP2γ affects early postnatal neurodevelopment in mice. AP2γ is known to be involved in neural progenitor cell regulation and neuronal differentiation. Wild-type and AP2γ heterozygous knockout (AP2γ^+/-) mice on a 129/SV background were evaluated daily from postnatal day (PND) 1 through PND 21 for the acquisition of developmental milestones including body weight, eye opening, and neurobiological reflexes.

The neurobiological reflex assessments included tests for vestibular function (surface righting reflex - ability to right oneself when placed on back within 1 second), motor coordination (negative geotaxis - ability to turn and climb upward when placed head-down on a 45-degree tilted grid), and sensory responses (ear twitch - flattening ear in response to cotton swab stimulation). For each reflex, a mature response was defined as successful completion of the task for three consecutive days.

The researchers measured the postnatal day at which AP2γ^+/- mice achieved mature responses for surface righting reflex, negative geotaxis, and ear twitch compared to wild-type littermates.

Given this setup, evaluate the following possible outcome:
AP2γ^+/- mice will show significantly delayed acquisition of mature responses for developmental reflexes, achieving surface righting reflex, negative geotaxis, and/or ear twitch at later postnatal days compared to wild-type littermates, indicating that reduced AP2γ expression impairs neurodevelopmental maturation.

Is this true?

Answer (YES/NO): NO